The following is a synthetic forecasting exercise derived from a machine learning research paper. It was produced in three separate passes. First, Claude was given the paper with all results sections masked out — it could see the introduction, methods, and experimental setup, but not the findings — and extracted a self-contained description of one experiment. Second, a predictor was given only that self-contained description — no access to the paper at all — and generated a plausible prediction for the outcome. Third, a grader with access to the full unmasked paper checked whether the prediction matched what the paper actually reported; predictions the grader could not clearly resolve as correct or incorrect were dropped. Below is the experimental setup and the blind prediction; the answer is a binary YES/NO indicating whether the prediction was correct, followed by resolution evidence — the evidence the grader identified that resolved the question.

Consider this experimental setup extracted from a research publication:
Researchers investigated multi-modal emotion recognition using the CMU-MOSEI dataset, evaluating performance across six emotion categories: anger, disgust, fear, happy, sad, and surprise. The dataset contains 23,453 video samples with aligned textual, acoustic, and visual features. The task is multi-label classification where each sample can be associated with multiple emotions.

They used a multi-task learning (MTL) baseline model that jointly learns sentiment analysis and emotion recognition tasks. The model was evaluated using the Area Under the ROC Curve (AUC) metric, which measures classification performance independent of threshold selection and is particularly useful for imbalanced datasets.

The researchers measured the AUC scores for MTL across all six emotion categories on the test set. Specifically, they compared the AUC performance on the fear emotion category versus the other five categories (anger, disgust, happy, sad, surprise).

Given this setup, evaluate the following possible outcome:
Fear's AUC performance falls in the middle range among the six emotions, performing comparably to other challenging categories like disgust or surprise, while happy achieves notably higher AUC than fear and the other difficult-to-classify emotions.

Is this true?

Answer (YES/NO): NO